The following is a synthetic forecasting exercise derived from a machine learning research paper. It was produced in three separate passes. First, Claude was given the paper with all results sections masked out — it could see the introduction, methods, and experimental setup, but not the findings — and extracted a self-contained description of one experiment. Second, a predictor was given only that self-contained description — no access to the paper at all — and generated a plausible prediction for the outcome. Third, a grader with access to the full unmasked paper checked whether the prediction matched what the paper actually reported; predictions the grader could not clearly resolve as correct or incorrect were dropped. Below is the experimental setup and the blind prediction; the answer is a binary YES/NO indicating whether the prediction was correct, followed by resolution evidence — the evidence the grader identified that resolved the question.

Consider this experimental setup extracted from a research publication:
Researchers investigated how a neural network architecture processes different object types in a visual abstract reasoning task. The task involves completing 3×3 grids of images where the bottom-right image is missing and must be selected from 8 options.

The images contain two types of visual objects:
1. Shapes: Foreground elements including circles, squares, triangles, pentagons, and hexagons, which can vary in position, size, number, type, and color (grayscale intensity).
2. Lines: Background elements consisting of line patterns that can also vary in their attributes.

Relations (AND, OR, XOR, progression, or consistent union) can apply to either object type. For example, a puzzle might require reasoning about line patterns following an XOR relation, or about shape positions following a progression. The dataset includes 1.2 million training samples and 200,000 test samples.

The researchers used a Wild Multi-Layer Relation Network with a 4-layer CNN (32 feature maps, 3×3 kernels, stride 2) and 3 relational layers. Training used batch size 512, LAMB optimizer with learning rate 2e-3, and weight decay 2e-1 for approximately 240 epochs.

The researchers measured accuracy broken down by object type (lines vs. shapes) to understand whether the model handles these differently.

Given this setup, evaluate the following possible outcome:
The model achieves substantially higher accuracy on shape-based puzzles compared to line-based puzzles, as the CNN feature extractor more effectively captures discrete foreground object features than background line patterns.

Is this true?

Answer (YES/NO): NO